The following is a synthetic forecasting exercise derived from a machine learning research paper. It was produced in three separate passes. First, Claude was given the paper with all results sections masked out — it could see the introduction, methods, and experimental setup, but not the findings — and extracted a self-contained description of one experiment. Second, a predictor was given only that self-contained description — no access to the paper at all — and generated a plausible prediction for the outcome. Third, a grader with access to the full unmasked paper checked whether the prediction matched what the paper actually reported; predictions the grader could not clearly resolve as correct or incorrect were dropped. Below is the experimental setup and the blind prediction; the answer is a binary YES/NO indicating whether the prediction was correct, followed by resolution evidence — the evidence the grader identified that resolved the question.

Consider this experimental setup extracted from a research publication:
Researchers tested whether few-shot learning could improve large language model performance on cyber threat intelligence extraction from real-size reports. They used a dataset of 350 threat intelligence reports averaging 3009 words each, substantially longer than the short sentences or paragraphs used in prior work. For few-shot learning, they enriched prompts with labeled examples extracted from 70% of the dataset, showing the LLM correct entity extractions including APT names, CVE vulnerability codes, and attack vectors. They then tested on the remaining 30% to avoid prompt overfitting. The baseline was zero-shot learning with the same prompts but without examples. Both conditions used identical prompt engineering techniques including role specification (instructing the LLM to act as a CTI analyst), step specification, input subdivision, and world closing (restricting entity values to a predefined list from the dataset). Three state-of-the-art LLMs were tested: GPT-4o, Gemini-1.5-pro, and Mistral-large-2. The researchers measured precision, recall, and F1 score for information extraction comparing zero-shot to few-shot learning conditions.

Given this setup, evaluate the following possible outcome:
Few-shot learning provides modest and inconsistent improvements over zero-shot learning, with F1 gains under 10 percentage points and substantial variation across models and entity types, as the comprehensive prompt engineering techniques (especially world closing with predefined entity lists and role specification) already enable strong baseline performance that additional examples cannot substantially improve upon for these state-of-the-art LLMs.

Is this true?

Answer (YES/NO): NO